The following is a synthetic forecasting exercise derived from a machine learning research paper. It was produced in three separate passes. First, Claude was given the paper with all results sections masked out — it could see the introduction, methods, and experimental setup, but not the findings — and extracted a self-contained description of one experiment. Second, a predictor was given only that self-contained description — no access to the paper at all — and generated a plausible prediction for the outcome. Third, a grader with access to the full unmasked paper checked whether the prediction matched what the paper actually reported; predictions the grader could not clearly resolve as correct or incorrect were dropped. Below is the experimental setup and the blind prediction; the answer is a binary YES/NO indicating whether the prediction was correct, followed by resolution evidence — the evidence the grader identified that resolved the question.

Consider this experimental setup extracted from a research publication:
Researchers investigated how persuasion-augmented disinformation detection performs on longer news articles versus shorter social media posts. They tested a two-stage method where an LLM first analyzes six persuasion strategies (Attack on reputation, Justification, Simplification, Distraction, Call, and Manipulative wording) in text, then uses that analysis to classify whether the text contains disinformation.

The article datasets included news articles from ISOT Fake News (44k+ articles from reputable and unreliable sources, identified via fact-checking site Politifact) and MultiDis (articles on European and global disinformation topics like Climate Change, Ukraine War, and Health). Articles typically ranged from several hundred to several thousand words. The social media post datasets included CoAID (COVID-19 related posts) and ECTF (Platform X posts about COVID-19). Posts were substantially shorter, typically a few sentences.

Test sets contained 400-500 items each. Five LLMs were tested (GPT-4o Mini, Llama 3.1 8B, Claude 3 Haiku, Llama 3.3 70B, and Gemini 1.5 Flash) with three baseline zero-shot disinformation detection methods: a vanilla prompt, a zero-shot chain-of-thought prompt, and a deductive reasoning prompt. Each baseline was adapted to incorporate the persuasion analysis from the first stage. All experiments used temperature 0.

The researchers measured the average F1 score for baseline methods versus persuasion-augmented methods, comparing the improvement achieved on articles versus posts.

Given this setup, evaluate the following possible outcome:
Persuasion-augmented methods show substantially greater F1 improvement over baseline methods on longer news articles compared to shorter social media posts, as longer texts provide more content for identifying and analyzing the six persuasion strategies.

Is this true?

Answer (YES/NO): YES